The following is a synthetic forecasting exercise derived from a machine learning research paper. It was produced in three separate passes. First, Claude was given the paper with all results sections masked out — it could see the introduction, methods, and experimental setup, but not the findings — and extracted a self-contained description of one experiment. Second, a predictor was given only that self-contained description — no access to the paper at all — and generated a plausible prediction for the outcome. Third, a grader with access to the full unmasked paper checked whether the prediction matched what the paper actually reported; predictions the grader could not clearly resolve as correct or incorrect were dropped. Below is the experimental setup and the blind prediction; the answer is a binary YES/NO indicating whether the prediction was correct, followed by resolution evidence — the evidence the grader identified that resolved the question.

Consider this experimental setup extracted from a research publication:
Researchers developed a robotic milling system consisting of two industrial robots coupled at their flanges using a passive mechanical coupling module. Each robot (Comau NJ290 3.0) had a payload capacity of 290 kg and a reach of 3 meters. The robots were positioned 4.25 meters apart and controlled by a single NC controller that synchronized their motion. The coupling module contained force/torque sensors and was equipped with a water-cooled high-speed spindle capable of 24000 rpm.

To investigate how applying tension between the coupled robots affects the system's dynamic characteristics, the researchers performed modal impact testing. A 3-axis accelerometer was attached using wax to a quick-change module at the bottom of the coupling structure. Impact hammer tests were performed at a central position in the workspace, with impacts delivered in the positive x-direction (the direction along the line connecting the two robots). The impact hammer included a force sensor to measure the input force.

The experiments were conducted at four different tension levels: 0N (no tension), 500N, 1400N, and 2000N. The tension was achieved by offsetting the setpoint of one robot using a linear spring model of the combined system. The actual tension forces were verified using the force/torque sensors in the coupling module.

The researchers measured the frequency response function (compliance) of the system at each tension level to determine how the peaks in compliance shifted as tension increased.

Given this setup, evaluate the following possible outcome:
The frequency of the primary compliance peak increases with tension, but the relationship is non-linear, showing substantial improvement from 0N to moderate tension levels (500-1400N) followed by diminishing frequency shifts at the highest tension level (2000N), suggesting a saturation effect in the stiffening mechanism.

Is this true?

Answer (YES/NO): NO